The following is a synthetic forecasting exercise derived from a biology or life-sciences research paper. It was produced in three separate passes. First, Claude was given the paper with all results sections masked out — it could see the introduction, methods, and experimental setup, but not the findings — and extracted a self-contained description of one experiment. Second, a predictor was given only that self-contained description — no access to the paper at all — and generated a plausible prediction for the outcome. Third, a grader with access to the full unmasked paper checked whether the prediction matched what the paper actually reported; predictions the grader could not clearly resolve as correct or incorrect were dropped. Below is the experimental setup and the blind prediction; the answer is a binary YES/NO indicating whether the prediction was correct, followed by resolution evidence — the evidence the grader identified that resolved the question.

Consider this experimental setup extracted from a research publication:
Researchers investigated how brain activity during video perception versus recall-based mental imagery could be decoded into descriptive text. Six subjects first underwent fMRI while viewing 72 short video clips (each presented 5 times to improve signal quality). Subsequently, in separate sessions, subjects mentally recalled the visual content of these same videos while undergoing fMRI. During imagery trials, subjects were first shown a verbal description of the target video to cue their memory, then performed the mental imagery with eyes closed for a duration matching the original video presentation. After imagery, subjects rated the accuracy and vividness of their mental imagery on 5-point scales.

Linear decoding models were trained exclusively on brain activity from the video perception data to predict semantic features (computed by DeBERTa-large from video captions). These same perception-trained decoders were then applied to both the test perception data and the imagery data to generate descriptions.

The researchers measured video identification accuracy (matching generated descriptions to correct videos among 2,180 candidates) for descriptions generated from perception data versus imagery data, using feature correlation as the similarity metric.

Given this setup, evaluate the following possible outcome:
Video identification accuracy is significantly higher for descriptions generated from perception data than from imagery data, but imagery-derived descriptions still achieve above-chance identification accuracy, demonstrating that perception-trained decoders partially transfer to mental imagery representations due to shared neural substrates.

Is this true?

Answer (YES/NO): YES